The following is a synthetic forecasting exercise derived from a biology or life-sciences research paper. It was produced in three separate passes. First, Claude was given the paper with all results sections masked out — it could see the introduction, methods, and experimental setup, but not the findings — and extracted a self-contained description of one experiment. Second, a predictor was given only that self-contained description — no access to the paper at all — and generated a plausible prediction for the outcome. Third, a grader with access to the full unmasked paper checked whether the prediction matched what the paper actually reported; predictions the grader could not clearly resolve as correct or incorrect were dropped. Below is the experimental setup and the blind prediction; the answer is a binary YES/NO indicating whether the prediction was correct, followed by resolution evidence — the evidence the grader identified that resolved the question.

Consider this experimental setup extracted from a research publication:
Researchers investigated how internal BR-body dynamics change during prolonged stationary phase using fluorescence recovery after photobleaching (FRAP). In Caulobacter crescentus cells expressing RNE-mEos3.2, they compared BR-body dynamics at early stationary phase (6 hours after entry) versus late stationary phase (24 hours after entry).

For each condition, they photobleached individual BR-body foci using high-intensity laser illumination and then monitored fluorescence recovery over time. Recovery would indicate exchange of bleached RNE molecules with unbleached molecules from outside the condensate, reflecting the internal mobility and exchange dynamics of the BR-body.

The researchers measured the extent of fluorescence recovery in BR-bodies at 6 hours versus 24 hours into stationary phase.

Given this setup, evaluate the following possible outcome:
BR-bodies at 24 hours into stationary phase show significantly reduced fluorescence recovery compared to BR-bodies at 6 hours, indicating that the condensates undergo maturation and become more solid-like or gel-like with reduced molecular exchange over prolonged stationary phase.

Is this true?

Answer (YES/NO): NO